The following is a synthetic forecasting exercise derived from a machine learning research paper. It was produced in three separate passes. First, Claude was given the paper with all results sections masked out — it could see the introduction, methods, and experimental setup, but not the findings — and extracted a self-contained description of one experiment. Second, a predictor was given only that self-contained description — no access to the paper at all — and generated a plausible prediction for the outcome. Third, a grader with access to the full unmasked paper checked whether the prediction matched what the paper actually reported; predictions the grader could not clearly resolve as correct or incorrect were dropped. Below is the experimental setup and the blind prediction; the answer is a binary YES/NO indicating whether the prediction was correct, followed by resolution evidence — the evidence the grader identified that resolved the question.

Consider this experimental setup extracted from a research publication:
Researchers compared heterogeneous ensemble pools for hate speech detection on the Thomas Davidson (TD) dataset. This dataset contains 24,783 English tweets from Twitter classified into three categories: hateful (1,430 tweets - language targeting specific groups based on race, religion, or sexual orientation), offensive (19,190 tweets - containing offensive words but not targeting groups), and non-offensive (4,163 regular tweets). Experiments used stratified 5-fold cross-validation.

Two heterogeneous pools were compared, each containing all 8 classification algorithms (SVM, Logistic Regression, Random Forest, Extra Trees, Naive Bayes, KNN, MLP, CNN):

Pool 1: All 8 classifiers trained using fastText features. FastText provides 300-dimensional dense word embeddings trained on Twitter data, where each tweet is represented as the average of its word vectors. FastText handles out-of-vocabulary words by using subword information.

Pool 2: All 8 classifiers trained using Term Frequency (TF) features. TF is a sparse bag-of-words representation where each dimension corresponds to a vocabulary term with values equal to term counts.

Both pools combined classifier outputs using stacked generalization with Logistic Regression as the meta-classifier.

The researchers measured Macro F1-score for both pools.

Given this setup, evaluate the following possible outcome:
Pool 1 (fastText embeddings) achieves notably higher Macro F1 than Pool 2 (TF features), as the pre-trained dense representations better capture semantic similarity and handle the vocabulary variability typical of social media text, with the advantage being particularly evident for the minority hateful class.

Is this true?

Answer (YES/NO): NO